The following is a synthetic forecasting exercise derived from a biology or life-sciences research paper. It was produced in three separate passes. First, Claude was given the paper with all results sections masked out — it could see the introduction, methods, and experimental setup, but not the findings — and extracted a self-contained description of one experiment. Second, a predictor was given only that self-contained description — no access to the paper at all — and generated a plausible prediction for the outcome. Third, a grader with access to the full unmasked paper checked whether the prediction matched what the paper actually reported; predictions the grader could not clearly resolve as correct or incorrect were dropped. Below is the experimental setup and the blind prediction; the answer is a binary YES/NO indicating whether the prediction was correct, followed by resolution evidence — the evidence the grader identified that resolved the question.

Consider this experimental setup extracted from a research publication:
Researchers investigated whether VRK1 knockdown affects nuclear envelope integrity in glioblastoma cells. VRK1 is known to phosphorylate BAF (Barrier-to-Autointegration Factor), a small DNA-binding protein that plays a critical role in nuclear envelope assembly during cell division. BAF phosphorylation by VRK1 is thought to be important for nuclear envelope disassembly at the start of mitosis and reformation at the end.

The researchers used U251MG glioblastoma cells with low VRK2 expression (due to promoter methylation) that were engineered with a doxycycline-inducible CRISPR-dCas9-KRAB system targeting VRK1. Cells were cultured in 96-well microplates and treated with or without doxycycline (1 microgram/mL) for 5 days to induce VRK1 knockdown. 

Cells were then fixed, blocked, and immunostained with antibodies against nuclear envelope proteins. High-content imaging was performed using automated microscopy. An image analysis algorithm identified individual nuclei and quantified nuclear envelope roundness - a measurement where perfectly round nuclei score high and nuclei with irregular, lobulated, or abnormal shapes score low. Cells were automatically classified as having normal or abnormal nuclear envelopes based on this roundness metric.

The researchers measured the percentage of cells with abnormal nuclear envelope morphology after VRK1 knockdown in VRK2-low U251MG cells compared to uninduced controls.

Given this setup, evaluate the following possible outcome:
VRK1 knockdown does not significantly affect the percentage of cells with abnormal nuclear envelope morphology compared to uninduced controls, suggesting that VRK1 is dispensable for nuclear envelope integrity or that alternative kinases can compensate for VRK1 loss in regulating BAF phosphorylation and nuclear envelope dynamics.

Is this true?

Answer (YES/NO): NO